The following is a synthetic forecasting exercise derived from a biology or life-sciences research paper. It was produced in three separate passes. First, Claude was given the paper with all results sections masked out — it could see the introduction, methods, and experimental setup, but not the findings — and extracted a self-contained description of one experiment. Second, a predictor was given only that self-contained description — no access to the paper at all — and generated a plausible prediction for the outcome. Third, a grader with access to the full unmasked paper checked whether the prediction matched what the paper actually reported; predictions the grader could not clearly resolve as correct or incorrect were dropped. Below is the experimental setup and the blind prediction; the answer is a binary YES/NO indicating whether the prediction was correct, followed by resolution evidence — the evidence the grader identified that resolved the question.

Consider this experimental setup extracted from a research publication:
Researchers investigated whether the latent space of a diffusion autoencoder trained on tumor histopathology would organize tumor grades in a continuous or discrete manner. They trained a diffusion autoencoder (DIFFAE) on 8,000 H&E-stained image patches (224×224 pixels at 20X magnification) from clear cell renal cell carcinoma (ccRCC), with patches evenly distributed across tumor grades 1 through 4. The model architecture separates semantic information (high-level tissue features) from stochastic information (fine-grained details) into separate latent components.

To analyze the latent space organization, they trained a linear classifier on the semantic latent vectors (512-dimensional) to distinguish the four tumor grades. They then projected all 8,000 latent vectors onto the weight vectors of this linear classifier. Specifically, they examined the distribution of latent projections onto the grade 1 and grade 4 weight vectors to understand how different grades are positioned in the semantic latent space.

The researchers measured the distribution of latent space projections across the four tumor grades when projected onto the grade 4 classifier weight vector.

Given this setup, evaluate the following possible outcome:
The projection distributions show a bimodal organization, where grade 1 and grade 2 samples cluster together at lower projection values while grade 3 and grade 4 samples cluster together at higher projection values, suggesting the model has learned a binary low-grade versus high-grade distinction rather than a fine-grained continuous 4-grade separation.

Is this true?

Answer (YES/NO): NO